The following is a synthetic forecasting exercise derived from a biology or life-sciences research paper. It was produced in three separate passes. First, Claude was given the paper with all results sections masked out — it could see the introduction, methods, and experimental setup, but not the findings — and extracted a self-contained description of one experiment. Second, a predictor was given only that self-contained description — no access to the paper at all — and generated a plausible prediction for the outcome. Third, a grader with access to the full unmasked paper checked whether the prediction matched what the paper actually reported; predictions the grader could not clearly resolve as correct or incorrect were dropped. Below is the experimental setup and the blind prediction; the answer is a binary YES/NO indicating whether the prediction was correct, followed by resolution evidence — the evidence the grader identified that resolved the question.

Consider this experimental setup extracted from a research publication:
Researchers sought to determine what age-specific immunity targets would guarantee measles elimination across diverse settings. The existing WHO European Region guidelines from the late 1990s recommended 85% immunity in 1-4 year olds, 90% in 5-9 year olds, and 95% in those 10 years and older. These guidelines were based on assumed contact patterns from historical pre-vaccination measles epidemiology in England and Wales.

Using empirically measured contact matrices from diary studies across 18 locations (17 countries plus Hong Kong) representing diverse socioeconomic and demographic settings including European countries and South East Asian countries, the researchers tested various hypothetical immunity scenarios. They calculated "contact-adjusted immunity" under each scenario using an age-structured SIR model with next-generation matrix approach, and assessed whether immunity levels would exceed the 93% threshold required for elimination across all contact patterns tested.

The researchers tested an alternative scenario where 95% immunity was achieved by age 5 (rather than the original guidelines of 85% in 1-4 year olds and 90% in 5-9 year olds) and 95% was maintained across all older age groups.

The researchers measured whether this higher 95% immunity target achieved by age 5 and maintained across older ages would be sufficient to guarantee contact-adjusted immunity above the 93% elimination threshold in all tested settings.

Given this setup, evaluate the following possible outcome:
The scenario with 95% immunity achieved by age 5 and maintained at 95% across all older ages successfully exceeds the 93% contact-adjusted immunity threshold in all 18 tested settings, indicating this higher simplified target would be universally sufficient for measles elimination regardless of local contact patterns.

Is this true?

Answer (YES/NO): NO